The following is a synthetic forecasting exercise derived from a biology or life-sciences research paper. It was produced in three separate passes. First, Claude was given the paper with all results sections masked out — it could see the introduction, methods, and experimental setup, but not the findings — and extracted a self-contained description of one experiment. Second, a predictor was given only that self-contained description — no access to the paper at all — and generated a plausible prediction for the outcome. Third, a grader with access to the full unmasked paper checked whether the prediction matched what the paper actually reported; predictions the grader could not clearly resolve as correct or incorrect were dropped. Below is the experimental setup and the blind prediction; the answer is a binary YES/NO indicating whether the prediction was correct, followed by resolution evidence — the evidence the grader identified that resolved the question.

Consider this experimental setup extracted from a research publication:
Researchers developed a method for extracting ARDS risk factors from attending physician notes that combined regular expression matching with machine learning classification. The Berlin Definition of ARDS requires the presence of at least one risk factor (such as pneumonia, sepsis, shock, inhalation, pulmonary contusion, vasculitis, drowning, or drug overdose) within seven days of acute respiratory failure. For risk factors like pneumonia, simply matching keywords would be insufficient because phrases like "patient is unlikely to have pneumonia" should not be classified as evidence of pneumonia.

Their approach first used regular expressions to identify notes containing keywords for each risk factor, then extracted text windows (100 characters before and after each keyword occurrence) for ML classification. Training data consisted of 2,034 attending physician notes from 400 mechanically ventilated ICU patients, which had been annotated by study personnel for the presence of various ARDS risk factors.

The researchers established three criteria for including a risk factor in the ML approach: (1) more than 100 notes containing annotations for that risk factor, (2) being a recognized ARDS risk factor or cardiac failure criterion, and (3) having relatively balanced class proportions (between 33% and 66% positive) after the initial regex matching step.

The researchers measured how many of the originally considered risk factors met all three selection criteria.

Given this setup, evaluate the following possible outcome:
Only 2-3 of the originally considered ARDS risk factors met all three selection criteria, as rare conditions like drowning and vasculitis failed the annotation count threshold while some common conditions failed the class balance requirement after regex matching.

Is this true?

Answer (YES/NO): NO